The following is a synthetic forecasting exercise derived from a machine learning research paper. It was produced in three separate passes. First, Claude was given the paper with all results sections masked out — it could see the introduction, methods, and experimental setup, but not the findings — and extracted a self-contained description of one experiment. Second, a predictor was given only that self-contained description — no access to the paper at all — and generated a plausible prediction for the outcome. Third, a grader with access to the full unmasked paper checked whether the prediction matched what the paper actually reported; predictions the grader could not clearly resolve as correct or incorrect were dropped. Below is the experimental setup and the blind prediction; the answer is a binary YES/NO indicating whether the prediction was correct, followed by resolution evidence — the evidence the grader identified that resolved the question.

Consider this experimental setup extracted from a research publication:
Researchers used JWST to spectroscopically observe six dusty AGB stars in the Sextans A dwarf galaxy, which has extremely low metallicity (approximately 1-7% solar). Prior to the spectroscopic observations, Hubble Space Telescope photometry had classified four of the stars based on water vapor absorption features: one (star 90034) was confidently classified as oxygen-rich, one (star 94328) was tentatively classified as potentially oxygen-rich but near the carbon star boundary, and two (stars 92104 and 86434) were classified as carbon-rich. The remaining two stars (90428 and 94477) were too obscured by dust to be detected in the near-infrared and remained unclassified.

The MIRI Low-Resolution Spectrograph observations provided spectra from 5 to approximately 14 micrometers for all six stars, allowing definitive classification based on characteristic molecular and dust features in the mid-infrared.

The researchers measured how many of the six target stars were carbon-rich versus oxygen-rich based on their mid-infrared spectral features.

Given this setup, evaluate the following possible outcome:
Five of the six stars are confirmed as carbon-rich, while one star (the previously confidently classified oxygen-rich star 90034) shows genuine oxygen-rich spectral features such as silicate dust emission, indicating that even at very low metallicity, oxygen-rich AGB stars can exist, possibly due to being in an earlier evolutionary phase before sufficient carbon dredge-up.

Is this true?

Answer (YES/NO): NO